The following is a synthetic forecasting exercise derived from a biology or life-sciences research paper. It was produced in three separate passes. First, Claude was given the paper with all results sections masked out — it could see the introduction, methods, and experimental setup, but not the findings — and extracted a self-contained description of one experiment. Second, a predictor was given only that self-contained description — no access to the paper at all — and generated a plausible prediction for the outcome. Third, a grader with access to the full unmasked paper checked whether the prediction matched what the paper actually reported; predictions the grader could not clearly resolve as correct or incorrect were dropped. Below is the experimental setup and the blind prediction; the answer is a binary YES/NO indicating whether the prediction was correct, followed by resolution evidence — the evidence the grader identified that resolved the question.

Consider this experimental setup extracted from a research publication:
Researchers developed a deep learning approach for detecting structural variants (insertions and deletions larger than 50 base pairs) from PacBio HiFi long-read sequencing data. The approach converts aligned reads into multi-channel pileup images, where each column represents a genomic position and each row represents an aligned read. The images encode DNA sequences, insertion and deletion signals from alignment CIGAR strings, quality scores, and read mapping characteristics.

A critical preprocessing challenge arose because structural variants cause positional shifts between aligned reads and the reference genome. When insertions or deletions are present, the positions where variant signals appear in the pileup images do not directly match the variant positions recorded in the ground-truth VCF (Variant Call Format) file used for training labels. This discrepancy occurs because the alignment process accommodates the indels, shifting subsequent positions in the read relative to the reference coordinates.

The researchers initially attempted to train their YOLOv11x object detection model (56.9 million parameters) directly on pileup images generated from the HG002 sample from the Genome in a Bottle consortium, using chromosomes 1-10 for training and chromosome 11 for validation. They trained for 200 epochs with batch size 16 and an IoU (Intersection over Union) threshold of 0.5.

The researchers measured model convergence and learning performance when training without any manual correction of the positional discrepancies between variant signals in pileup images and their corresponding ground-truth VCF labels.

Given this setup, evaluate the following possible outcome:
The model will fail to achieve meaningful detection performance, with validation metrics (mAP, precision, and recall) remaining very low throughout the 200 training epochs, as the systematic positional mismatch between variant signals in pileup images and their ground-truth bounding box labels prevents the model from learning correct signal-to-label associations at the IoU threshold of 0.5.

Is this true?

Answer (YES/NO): YES